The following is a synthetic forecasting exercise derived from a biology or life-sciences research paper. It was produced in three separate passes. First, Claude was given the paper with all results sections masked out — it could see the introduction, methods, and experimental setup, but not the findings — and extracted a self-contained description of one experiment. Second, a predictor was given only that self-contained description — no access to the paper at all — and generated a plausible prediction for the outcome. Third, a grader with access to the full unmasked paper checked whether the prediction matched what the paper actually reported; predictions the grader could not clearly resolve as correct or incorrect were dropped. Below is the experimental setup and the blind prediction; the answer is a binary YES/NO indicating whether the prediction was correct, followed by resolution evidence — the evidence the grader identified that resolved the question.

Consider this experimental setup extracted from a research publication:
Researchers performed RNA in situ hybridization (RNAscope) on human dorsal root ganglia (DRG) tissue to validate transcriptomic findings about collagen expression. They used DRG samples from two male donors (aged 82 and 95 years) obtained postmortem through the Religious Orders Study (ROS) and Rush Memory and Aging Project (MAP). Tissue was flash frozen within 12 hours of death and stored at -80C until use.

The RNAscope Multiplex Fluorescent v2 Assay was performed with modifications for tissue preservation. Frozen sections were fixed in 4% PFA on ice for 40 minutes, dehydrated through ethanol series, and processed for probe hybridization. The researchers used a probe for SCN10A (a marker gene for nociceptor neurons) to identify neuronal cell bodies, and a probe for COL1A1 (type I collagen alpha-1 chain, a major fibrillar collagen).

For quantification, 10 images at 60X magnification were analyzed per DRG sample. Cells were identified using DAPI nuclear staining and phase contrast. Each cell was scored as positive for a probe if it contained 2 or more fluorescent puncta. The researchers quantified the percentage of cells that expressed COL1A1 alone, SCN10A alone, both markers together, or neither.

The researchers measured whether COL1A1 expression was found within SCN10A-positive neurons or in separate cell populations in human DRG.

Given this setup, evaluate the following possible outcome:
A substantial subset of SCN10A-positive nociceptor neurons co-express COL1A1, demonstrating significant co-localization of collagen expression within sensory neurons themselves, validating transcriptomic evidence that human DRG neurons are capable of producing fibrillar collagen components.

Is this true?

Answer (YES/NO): NO